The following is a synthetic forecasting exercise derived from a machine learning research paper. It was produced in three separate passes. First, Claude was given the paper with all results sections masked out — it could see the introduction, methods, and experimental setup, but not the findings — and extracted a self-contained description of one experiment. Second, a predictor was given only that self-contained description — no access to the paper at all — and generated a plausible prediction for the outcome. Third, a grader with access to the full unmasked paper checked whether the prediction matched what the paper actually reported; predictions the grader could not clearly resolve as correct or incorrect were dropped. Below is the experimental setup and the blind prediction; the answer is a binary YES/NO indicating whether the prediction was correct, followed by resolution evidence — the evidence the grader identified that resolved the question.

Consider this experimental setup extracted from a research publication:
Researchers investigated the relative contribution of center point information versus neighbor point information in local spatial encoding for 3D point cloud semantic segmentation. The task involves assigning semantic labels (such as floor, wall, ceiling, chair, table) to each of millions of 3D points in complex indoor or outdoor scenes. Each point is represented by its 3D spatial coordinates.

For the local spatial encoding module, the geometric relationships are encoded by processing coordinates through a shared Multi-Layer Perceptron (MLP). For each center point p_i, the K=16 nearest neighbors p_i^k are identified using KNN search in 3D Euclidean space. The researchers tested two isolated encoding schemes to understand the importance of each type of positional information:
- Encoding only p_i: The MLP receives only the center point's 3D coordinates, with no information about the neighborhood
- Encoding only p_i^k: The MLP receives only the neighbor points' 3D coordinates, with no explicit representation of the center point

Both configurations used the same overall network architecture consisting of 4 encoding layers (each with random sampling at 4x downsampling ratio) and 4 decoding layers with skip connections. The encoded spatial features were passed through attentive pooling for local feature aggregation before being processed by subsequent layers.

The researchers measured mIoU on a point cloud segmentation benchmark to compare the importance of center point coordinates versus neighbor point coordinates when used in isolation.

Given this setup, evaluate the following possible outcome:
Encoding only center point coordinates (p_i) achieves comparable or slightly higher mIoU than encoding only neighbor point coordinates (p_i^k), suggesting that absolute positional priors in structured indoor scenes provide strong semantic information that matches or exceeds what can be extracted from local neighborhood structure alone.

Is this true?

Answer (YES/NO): NO